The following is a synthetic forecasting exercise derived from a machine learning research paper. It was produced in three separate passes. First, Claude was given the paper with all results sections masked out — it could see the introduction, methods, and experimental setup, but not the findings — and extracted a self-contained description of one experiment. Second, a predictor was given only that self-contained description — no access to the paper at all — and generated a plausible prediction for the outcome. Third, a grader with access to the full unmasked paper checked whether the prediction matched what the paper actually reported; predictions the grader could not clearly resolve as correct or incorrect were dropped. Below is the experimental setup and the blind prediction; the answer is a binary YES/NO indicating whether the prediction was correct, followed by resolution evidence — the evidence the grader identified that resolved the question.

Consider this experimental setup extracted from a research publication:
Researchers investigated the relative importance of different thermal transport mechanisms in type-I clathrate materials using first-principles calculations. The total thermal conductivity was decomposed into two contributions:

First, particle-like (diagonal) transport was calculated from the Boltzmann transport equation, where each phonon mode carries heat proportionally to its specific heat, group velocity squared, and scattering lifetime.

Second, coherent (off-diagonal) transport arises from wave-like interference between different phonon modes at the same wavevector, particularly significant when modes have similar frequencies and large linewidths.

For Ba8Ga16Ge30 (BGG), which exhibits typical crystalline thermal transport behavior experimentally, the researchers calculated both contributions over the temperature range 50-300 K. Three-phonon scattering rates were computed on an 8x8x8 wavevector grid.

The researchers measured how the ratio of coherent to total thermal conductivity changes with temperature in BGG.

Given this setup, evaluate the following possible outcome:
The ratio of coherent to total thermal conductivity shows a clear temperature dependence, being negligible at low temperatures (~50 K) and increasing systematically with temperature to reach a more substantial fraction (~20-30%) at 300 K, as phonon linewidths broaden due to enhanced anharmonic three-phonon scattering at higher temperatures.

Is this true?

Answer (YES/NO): NO